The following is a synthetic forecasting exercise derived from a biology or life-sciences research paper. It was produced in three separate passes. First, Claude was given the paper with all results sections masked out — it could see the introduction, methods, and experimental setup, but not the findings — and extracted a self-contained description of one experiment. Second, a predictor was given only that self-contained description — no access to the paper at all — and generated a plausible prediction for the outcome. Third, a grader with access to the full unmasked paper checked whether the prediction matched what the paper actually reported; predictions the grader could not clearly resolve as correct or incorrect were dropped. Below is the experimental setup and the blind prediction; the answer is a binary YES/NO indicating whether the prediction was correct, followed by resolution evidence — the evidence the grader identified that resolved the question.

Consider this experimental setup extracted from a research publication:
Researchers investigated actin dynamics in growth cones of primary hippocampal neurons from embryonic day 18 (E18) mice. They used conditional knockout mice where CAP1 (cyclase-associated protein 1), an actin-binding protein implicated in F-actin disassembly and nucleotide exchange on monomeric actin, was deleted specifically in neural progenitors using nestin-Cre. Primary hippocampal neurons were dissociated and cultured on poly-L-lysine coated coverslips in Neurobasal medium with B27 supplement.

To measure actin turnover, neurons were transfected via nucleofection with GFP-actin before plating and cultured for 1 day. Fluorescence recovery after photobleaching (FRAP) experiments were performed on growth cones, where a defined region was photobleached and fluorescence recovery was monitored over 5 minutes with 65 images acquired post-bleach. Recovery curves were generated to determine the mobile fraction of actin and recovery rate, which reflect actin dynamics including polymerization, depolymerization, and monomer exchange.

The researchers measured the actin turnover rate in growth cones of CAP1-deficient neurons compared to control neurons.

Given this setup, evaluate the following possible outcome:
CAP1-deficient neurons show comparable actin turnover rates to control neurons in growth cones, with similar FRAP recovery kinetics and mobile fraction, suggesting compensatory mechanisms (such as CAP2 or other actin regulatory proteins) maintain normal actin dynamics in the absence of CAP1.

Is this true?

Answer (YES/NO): NO